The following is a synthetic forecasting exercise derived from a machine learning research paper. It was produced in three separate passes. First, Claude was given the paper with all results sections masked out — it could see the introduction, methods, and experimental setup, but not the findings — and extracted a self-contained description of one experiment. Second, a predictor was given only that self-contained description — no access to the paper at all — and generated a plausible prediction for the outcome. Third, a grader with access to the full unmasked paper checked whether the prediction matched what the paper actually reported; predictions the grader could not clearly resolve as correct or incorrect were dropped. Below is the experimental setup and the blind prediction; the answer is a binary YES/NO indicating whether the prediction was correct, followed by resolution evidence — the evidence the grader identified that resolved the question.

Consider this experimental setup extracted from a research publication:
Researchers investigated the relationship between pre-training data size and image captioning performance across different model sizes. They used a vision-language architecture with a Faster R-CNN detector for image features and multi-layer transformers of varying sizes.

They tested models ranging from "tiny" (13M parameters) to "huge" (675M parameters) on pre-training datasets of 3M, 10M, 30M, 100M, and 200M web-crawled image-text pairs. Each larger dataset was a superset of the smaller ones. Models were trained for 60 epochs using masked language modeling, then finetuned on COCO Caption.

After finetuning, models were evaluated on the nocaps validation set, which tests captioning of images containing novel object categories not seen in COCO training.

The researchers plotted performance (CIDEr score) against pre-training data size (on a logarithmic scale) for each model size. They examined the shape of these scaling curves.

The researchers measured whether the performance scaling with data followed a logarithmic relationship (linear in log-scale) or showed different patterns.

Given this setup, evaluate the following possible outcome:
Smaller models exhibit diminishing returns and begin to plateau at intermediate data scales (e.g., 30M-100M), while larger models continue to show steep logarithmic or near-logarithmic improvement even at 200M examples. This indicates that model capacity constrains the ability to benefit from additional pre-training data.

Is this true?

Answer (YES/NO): YES